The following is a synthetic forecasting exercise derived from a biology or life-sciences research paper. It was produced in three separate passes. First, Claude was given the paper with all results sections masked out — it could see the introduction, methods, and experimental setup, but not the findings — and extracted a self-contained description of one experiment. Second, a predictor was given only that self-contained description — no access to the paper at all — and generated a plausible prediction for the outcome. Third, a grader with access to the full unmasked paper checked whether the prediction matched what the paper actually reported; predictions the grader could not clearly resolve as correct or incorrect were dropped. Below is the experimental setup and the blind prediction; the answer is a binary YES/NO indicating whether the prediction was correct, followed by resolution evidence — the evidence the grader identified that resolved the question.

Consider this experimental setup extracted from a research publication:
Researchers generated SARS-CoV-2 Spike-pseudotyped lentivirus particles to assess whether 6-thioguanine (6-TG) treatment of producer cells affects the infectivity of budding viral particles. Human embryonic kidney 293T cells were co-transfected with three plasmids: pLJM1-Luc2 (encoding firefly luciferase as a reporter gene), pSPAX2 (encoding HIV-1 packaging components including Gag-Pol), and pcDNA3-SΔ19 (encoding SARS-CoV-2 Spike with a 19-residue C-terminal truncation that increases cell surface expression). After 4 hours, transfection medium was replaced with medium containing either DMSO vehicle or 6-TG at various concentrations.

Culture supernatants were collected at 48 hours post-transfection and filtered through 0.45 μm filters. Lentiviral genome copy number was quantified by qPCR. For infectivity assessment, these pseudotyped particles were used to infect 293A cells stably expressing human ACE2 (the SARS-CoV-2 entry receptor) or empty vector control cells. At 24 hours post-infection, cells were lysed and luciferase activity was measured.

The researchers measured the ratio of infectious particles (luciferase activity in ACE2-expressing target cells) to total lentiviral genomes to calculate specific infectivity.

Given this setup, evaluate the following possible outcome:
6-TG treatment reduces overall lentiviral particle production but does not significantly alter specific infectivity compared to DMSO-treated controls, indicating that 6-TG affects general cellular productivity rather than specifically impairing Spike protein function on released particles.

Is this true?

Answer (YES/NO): NO